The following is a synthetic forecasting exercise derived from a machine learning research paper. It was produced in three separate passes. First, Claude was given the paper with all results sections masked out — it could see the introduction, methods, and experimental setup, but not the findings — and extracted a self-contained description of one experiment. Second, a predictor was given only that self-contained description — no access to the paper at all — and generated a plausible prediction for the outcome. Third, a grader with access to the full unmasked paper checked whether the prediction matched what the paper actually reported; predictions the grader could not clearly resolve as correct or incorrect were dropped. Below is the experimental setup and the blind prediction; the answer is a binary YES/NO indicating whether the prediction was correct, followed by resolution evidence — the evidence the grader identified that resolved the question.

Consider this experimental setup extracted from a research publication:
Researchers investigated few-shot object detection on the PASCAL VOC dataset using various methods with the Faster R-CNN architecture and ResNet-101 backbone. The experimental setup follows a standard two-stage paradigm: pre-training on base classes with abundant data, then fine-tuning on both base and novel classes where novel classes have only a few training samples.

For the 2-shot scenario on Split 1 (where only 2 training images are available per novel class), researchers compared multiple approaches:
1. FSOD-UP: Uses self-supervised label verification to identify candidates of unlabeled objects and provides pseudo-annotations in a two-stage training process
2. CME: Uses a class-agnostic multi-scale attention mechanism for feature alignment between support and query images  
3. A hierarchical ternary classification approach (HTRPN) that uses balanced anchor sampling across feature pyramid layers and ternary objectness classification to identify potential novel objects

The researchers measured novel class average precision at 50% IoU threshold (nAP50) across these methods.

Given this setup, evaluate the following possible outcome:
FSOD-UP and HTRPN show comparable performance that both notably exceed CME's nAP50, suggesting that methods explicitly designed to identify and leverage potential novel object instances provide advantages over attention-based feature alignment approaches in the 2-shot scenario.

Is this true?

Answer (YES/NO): NO